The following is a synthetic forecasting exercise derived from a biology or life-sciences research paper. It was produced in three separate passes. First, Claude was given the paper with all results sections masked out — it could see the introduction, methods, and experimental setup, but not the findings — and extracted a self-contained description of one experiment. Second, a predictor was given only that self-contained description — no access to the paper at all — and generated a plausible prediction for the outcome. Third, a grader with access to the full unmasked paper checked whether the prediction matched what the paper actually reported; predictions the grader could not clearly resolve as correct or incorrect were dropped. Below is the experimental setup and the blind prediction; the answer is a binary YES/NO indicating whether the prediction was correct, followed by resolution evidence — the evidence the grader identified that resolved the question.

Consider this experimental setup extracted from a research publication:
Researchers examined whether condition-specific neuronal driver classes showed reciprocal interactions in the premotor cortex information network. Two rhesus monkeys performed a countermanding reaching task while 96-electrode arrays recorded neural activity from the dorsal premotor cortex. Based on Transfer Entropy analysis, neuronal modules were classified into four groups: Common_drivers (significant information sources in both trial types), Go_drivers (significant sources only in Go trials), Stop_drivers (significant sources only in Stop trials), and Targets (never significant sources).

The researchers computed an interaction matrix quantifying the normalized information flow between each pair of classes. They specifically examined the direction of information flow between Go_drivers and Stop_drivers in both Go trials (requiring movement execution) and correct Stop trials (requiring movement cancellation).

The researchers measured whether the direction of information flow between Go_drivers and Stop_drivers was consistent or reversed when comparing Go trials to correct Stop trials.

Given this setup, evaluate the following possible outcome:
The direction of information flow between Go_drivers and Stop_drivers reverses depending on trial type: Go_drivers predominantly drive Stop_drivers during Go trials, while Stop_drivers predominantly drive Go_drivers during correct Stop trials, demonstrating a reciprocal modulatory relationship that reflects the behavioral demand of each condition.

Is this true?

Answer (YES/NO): YES